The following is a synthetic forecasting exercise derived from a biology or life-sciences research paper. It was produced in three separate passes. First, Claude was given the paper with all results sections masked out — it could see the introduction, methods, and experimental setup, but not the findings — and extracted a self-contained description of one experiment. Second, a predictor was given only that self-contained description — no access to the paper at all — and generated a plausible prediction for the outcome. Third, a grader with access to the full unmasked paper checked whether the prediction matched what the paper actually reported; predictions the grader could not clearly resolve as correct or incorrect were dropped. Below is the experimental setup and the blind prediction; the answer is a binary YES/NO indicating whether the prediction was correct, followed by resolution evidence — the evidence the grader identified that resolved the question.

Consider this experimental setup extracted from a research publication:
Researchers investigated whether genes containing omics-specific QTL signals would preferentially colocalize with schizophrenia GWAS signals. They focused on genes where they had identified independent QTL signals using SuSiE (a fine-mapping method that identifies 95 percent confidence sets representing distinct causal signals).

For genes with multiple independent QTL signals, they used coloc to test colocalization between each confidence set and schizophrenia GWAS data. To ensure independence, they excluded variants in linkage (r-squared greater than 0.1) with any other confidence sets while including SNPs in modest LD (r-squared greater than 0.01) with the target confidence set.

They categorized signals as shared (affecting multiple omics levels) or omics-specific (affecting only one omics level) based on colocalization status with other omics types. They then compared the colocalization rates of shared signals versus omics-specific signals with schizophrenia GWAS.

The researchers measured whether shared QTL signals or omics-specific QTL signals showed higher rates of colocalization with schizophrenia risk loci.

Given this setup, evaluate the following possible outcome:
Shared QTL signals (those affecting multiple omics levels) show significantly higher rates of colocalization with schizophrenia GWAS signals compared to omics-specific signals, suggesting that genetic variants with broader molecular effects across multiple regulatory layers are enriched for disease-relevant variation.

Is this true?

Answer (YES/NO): NO